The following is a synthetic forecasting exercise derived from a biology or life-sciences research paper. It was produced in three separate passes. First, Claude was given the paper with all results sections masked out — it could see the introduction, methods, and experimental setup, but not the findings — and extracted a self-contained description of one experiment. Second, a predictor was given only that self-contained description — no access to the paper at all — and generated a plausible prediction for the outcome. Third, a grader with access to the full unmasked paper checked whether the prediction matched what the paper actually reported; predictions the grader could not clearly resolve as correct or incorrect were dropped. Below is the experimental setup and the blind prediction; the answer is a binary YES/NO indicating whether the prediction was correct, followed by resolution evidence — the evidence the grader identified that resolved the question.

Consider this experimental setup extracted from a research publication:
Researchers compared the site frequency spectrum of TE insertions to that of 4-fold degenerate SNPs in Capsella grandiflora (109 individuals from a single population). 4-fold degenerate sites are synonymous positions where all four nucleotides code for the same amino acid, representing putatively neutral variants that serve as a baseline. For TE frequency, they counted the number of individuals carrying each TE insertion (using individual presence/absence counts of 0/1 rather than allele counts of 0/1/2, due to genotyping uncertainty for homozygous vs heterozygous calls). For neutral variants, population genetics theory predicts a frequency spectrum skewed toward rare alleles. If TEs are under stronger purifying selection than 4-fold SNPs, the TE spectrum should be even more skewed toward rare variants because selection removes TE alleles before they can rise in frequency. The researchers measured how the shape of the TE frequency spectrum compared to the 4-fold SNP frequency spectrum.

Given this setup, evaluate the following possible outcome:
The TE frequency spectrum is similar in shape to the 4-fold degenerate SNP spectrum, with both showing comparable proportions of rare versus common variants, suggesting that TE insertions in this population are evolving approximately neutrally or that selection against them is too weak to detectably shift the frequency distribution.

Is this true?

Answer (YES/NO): NO